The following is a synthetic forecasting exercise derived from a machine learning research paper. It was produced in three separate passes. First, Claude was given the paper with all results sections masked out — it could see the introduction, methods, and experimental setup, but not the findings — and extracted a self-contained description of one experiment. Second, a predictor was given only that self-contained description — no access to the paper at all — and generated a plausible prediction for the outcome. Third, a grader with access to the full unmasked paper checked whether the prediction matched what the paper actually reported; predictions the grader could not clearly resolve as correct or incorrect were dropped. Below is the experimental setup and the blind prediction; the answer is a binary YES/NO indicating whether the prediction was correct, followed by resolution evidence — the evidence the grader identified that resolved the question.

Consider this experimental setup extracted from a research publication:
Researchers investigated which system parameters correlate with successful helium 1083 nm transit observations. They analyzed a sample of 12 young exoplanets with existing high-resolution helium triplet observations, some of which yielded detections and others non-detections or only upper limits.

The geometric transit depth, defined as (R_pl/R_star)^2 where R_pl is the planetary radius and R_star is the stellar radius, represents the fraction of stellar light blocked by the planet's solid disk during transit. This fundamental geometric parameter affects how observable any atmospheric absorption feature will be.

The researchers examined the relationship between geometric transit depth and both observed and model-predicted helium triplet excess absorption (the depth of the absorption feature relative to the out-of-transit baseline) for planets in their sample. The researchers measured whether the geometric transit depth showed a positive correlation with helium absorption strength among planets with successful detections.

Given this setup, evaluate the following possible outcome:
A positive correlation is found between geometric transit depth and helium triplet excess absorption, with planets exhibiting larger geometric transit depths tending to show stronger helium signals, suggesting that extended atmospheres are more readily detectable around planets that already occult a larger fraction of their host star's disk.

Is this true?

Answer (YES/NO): YES